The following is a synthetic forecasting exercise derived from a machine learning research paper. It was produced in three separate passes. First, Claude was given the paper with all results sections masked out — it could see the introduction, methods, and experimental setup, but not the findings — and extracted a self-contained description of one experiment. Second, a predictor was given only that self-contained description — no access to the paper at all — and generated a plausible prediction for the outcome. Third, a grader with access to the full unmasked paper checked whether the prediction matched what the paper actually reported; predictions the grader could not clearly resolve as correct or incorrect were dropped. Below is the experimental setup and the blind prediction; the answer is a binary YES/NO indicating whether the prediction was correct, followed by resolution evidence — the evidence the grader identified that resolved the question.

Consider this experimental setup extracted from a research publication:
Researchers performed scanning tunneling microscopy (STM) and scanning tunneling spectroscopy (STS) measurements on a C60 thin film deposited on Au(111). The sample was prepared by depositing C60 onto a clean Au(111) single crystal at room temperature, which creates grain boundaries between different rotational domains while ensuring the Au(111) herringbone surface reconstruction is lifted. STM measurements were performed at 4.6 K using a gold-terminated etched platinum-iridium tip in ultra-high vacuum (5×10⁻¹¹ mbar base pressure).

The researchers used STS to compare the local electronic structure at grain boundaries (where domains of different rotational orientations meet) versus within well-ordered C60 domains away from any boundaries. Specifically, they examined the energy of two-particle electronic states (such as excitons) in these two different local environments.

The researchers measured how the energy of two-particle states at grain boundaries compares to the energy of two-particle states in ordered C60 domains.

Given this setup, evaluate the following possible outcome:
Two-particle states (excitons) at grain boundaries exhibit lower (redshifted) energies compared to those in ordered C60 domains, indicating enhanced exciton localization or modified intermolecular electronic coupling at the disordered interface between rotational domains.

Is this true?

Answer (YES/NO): YES